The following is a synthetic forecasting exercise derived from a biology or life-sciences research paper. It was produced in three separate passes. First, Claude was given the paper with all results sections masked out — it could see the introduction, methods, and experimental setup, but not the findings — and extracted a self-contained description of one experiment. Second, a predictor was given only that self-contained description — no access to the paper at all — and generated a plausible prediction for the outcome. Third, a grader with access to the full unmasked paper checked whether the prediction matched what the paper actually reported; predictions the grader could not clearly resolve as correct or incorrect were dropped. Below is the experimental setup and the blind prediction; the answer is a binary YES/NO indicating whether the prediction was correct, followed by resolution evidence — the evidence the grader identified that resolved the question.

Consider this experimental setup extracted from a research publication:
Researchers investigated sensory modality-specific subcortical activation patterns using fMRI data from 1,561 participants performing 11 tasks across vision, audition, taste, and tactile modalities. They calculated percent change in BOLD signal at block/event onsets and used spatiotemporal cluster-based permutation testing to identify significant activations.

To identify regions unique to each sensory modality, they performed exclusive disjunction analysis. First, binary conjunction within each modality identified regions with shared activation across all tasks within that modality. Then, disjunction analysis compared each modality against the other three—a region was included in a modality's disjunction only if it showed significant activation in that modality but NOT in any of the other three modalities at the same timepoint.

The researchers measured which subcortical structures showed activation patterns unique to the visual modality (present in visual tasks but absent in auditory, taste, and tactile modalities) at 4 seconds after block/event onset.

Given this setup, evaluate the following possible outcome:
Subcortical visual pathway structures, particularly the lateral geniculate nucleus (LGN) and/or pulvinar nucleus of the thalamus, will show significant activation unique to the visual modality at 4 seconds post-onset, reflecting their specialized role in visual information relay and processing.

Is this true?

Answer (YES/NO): YES